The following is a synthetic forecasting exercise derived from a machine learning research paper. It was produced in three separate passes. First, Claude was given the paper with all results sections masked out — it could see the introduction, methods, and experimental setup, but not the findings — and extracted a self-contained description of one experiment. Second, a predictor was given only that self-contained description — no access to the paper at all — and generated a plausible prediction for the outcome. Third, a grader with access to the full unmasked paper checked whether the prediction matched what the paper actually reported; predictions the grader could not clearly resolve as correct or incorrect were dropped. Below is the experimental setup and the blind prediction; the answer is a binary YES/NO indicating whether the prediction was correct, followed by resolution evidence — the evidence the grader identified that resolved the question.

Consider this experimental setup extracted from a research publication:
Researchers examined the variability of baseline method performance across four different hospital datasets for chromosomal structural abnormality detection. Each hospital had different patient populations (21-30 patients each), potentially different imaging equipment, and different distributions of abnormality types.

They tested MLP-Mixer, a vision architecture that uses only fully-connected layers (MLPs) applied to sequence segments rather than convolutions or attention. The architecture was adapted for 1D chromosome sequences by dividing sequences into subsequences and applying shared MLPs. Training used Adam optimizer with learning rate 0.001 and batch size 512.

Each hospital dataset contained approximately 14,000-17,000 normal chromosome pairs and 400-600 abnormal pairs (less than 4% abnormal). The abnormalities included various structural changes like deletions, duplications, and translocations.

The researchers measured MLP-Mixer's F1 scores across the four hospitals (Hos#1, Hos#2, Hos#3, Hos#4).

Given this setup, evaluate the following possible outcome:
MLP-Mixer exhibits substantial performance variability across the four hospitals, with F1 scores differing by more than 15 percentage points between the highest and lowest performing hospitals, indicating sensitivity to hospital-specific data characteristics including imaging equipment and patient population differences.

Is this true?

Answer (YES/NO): YES